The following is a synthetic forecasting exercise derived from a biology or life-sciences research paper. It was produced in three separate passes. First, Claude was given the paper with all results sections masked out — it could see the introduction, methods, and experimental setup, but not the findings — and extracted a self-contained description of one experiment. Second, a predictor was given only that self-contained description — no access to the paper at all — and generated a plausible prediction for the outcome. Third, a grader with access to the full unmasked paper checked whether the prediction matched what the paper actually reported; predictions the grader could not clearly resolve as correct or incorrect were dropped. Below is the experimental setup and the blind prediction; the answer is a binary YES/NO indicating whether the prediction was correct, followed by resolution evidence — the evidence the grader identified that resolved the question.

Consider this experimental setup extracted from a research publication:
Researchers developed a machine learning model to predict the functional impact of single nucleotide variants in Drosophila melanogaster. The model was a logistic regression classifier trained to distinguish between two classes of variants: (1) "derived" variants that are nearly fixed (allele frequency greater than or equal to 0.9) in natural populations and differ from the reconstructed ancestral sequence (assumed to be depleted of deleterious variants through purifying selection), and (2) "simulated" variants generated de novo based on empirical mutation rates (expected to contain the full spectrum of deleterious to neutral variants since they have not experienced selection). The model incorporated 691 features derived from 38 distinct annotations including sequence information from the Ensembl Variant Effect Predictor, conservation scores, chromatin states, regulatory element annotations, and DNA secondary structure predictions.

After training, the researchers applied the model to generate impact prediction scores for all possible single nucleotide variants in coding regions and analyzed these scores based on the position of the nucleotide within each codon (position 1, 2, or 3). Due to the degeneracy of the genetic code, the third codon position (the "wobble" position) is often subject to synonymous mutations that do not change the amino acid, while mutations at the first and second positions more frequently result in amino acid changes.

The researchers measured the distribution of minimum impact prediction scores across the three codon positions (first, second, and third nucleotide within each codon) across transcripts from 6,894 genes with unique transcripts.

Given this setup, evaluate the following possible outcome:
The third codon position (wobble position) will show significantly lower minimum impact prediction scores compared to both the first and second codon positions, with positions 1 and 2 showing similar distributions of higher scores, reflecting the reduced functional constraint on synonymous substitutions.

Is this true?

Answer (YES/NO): NO